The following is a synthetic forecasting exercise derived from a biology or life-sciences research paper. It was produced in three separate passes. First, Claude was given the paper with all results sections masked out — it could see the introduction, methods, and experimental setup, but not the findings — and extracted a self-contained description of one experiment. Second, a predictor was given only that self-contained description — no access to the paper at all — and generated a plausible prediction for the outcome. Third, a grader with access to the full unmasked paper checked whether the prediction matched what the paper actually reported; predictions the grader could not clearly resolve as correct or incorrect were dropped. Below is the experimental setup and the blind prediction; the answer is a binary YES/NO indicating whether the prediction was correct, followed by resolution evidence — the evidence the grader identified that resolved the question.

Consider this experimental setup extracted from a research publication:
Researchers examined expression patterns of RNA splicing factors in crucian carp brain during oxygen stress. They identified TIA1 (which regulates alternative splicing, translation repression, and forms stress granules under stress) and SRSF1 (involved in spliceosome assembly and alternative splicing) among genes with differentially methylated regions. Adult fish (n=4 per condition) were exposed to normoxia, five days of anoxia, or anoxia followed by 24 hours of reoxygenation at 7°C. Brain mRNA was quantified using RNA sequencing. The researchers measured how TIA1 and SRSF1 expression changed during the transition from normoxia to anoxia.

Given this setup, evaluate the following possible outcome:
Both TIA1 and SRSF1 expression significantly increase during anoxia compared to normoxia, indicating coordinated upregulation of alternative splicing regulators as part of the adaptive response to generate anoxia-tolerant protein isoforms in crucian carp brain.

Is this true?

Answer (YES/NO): NO